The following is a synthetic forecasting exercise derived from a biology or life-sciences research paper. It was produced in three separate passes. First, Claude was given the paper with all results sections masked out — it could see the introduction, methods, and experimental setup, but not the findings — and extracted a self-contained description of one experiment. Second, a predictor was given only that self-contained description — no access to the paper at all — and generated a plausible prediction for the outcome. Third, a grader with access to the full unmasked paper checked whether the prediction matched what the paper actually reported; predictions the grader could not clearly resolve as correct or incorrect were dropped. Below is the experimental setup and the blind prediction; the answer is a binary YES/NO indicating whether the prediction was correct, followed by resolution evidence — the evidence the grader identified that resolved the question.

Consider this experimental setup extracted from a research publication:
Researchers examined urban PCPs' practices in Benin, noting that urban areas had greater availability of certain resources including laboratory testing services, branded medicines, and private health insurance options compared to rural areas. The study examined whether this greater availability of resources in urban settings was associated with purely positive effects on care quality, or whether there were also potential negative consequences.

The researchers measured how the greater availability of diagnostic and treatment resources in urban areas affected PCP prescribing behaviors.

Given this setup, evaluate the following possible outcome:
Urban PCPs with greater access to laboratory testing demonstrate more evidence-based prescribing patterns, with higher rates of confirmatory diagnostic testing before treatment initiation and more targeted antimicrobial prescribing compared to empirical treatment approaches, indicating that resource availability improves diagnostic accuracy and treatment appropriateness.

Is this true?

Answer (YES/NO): NO